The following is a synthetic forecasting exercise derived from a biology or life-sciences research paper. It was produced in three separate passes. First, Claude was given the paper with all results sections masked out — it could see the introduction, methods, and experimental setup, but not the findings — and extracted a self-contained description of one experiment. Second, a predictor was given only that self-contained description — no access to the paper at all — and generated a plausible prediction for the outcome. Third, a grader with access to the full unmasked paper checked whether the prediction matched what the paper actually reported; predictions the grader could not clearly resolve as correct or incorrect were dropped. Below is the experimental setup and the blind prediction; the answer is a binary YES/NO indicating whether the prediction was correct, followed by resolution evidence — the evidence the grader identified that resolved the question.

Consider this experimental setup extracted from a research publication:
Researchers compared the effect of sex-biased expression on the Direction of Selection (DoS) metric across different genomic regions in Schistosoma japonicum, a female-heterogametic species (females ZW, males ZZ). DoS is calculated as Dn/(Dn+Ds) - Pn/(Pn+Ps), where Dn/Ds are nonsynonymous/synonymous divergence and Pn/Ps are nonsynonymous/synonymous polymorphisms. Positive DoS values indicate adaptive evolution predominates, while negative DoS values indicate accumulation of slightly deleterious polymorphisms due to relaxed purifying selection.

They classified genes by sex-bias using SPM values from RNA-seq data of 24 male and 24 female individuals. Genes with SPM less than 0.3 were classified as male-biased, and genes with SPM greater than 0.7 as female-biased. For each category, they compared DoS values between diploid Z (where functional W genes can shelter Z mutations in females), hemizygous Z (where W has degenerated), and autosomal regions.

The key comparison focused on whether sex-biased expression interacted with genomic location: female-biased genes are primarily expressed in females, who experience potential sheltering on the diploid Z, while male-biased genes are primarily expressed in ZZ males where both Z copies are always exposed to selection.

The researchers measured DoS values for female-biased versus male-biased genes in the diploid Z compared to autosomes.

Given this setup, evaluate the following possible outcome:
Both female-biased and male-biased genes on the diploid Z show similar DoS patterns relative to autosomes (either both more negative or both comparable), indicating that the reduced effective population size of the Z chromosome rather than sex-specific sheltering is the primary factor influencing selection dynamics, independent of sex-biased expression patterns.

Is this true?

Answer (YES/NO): NO